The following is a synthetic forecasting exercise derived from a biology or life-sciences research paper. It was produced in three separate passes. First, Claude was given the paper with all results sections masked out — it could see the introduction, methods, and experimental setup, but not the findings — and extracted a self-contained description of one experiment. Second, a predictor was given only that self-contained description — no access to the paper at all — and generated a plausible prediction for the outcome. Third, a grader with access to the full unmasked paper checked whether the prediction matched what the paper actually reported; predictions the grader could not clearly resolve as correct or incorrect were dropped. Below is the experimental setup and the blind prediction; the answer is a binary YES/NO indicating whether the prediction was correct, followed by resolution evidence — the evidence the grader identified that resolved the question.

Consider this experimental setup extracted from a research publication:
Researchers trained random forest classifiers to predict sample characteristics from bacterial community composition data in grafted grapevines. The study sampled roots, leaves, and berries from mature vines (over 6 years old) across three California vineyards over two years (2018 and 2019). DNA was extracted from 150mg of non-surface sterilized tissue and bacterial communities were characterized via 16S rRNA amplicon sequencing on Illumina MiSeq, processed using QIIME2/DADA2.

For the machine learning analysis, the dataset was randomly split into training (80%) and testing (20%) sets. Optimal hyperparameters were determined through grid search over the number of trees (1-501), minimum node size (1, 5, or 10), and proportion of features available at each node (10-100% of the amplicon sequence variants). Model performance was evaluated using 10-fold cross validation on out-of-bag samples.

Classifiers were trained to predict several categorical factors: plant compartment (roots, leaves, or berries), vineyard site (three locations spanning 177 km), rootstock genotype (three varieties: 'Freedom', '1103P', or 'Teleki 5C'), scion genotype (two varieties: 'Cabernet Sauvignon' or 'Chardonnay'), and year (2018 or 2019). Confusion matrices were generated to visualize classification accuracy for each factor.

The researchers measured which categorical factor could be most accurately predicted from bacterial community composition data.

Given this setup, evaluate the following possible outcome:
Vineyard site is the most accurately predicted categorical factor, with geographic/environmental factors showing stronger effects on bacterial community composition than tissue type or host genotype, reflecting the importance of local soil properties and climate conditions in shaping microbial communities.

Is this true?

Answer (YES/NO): NO